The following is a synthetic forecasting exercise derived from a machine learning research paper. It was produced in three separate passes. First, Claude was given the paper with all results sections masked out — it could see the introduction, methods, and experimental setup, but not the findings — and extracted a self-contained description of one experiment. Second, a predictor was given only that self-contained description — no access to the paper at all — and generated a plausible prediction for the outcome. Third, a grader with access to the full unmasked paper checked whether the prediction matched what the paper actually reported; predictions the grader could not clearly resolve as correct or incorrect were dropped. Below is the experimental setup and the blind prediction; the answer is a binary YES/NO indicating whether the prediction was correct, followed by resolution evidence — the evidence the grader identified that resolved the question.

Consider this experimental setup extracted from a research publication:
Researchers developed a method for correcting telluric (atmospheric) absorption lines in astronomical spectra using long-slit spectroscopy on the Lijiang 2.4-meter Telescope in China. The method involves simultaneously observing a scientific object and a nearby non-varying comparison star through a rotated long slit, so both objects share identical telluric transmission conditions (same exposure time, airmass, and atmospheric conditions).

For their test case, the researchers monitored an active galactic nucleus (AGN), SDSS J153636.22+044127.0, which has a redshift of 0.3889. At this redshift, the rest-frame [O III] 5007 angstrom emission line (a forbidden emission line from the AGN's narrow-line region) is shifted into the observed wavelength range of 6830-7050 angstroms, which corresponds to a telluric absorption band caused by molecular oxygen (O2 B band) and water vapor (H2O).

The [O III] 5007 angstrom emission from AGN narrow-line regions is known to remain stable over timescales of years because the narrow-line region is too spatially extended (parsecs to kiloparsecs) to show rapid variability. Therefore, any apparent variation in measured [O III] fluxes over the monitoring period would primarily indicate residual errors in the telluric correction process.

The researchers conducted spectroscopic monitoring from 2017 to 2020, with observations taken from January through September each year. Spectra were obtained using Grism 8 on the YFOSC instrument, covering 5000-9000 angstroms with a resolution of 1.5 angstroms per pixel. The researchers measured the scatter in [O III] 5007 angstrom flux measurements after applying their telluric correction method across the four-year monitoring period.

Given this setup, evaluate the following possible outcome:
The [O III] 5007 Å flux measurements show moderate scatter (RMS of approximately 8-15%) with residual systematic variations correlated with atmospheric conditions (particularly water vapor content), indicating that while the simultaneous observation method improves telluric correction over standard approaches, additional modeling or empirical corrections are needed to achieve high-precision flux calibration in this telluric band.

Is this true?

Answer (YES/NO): NO